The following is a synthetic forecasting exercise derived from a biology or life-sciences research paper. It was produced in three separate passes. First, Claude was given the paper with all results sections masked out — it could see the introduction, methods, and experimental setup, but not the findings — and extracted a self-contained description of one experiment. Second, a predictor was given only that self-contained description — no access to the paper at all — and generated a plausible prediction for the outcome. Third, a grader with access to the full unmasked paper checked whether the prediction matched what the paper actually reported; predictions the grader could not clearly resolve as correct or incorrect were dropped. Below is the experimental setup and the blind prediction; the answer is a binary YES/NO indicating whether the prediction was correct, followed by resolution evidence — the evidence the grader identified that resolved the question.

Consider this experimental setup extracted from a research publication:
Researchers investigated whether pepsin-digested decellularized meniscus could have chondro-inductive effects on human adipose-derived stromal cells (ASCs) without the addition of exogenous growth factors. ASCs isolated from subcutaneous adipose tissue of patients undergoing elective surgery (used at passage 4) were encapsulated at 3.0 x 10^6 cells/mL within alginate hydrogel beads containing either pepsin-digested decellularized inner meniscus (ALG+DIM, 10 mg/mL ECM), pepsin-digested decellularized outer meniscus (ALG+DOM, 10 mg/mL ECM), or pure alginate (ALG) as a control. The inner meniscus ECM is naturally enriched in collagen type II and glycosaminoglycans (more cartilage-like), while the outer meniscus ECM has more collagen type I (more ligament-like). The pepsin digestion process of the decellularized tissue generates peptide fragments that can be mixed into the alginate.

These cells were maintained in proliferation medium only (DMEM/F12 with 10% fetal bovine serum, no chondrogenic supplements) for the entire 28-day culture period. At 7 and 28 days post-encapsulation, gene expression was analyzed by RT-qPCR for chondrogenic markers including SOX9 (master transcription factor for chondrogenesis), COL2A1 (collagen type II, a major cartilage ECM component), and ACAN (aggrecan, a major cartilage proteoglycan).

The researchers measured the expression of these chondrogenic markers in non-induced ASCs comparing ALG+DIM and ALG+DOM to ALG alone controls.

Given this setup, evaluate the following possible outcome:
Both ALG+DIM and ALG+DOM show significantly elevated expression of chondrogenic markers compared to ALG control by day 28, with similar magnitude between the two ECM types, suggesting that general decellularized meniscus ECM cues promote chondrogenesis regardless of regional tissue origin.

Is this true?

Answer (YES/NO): NO